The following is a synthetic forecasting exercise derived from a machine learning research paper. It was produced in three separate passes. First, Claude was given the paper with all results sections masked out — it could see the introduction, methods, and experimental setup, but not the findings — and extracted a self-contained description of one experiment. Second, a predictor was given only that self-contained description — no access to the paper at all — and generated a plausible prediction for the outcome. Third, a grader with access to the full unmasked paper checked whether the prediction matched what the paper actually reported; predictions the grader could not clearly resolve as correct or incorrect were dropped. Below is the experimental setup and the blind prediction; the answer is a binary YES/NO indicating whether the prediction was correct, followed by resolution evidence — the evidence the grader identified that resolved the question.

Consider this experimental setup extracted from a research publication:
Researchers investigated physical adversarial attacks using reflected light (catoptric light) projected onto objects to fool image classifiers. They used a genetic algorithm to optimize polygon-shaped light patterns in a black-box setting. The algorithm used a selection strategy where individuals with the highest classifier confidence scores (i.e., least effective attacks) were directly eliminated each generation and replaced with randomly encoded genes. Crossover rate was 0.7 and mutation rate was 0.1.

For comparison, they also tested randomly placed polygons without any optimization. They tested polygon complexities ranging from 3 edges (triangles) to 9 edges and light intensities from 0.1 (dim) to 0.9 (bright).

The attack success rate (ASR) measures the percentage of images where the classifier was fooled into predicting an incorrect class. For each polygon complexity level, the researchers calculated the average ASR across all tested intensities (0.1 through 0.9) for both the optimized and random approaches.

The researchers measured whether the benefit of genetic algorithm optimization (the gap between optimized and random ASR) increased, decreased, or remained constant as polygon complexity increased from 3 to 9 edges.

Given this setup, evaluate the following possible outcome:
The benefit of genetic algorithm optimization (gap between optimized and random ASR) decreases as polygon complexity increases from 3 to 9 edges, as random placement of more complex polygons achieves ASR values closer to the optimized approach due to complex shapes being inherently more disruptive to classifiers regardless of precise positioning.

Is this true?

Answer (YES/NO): NO